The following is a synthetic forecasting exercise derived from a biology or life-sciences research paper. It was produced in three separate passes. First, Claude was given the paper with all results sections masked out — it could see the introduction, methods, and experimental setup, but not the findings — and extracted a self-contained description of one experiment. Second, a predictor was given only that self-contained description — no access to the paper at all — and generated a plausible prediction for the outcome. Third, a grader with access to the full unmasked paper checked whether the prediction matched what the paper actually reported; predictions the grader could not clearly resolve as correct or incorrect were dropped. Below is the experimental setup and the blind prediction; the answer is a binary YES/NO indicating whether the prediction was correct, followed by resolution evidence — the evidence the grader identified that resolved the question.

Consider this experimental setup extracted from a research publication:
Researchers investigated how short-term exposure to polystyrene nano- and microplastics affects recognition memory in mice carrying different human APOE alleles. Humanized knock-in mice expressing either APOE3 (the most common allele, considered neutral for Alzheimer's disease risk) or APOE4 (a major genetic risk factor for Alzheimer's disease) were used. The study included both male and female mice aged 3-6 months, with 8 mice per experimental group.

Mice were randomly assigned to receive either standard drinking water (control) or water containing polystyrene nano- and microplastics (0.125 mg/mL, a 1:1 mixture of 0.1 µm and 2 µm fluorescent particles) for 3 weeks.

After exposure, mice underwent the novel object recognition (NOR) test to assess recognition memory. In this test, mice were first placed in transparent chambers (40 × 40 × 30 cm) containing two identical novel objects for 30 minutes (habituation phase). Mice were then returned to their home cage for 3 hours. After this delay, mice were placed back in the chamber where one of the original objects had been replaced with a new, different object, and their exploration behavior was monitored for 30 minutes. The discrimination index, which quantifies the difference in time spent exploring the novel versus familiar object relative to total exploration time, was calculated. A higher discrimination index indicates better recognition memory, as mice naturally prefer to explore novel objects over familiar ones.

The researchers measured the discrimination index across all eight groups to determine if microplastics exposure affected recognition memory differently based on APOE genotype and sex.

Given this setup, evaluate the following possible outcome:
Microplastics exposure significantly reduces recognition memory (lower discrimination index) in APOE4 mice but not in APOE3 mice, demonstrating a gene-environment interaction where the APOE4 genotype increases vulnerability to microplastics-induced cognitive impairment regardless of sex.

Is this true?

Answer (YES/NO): NO